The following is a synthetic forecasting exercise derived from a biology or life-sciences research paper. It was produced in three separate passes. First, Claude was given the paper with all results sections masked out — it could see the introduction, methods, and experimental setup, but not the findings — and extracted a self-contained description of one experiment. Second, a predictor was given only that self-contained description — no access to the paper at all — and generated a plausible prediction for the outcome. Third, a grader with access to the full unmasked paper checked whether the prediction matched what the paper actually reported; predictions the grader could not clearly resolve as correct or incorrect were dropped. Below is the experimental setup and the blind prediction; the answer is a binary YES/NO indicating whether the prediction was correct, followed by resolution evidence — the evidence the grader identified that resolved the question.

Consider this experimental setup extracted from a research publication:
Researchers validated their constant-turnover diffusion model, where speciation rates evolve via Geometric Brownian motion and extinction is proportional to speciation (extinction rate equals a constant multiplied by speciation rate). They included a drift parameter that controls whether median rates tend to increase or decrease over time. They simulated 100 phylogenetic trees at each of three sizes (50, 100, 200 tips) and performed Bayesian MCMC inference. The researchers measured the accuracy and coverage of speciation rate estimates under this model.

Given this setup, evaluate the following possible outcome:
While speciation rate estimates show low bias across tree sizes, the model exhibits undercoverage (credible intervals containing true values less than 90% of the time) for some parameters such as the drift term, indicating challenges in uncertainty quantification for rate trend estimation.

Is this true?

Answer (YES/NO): NO